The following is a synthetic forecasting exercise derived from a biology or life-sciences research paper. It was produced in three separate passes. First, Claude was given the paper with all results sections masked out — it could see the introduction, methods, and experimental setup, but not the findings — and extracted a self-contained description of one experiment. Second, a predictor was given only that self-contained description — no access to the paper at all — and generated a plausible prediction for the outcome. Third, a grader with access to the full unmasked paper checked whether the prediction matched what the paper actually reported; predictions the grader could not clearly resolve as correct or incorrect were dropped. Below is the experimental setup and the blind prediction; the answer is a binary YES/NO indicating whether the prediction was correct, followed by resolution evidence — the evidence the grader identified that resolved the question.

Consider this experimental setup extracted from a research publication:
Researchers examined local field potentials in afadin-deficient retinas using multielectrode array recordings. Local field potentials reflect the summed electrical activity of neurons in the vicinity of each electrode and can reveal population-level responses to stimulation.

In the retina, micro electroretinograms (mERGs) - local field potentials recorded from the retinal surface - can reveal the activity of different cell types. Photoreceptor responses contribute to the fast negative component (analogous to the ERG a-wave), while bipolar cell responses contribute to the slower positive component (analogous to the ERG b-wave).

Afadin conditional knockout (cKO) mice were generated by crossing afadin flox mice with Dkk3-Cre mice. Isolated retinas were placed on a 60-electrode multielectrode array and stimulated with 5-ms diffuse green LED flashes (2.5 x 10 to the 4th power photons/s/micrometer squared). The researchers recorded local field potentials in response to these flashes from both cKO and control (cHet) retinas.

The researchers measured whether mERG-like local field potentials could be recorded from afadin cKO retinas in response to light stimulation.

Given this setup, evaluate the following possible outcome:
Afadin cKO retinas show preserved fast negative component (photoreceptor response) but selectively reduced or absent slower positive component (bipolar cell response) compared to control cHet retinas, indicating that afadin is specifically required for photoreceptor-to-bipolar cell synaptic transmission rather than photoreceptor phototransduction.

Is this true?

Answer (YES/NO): NO